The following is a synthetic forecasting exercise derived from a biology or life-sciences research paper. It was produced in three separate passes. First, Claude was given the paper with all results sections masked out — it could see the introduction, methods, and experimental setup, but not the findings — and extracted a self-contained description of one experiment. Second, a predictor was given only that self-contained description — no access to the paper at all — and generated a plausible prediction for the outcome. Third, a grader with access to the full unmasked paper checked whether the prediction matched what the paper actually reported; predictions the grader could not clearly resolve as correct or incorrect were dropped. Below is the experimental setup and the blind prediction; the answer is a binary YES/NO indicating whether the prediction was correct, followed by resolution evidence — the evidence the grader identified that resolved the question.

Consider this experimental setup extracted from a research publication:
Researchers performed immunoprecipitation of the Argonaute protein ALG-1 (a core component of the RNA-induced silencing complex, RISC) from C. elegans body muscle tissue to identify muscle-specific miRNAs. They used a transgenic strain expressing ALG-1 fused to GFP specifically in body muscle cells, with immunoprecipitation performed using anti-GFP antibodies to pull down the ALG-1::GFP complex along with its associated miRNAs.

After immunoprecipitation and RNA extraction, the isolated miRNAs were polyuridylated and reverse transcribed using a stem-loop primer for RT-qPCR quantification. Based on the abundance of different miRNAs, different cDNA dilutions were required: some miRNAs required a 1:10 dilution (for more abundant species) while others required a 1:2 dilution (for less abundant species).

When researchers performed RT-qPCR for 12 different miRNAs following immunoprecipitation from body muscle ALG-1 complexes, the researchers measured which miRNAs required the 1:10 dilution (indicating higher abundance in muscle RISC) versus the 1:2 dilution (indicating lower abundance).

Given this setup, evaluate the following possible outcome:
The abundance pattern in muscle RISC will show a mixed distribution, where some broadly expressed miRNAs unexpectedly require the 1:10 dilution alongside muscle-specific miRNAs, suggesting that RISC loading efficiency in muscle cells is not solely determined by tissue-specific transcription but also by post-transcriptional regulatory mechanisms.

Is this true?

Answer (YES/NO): NO